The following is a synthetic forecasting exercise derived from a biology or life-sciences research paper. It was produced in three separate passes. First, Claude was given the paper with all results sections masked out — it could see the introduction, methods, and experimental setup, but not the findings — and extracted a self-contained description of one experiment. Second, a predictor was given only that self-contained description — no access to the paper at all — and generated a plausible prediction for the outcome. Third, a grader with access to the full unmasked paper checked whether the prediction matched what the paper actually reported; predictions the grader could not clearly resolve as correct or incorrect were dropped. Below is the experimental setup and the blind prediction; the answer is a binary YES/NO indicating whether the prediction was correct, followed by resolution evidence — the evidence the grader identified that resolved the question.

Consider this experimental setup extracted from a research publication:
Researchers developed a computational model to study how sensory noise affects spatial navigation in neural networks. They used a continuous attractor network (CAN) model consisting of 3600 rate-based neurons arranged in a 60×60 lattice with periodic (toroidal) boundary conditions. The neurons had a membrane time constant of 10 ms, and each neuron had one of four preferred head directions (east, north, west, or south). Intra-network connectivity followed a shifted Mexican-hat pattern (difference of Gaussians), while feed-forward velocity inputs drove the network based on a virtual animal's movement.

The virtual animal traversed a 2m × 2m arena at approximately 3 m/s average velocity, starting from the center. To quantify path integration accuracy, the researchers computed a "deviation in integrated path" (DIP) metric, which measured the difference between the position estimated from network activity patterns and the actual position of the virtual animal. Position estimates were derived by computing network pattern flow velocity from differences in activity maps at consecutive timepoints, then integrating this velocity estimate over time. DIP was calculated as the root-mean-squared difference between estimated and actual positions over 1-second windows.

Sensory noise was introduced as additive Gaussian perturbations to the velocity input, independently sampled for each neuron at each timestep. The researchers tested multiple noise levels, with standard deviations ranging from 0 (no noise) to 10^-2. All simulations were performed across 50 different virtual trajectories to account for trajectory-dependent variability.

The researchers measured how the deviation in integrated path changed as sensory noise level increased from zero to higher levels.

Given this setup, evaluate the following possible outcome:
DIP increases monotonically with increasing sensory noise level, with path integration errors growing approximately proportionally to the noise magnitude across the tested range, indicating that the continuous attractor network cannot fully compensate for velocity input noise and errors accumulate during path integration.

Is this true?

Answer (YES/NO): NO